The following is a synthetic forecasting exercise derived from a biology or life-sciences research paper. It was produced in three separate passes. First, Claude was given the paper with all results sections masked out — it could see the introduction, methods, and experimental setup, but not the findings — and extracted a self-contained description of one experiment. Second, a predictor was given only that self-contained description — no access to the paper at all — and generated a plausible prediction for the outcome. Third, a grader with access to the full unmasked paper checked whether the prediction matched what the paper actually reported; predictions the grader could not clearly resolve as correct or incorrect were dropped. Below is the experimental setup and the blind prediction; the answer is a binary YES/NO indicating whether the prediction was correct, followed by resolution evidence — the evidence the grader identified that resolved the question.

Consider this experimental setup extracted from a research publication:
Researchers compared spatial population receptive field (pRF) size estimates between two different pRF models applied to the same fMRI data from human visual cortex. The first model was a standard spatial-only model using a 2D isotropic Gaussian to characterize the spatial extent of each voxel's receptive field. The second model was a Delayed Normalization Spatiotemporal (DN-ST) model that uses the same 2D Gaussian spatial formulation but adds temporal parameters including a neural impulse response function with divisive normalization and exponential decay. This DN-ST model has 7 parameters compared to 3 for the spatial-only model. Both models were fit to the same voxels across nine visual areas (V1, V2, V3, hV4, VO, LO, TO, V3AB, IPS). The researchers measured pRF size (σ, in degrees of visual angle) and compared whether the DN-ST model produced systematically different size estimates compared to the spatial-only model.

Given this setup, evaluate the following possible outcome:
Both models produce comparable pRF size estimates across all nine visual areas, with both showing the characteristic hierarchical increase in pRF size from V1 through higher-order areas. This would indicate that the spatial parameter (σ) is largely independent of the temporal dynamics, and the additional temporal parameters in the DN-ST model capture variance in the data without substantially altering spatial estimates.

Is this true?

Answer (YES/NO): NO